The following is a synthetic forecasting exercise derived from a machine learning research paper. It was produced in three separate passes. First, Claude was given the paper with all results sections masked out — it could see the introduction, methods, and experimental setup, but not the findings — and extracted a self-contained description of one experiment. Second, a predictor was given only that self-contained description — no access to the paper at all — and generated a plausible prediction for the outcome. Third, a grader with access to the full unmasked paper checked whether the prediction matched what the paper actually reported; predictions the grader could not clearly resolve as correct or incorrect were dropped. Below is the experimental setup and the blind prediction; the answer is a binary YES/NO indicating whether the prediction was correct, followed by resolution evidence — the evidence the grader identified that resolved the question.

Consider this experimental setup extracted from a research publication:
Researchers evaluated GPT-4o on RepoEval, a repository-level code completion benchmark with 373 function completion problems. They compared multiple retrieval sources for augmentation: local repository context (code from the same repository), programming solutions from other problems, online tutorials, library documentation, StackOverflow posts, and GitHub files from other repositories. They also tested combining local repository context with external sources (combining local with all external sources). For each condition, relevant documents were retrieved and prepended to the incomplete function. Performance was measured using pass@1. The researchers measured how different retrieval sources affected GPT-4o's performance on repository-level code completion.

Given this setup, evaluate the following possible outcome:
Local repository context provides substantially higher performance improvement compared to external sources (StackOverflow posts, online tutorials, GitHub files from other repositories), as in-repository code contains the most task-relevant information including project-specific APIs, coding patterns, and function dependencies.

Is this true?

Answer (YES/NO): YES